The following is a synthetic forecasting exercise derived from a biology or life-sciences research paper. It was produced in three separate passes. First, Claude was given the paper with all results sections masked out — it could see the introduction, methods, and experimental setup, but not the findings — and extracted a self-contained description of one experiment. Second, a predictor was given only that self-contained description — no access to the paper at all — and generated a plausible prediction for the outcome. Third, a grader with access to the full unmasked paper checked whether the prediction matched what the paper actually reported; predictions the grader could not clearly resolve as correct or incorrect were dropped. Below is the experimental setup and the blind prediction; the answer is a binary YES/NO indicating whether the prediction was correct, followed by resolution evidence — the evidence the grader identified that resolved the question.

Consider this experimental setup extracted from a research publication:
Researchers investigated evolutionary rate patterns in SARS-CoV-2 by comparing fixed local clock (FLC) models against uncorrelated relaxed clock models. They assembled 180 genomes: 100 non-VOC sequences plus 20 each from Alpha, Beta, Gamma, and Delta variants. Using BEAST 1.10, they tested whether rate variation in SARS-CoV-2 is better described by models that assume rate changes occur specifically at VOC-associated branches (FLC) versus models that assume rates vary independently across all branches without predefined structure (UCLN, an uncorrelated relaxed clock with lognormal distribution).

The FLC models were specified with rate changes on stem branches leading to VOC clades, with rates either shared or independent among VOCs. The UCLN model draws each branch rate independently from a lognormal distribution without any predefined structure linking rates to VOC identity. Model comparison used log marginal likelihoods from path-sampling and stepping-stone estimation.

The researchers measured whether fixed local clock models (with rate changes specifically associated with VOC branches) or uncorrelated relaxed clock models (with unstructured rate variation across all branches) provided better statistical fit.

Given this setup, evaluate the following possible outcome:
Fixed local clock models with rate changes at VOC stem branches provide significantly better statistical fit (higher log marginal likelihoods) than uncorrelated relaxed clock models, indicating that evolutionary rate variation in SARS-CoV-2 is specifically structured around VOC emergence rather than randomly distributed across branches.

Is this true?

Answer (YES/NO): YES